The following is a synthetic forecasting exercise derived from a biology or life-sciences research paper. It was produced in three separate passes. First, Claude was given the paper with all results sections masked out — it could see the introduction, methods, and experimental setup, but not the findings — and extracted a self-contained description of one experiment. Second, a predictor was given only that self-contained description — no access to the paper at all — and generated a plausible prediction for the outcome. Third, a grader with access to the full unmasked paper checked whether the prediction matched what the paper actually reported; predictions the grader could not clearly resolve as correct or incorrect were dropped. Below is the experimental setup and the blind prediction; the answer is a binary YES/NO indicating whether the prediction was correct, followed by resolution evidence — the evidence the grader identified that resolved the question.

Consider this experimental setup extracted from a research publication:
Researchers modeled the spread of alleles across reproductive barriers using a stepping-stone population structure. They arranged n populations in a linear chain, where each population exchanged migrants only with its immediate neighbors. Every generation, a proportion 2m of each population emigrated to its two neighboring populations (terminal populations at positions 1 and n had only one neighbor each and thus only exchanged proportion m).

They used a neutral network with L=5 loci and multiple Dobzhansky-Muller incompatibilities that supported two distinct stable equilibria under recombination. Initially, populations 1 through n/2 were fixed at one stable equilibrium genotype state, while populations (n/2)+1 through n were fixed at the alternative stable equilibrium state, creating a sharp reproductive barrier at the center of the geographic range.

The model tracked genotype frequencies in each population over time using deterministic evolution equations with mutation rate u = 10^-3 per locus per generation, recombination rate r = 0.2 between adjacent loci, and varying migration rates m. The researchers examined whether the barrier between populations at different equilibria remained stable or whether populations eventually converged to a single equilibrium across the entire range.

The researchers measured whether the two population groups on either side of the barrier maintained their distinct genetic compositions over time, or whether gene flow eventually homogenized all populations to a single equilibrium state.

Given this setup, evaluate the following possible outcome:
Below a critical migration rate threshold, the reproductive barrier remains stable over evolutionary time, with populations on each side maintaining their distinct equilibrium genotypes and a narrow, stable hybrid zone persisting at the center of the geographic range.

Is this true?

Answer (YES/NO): YES